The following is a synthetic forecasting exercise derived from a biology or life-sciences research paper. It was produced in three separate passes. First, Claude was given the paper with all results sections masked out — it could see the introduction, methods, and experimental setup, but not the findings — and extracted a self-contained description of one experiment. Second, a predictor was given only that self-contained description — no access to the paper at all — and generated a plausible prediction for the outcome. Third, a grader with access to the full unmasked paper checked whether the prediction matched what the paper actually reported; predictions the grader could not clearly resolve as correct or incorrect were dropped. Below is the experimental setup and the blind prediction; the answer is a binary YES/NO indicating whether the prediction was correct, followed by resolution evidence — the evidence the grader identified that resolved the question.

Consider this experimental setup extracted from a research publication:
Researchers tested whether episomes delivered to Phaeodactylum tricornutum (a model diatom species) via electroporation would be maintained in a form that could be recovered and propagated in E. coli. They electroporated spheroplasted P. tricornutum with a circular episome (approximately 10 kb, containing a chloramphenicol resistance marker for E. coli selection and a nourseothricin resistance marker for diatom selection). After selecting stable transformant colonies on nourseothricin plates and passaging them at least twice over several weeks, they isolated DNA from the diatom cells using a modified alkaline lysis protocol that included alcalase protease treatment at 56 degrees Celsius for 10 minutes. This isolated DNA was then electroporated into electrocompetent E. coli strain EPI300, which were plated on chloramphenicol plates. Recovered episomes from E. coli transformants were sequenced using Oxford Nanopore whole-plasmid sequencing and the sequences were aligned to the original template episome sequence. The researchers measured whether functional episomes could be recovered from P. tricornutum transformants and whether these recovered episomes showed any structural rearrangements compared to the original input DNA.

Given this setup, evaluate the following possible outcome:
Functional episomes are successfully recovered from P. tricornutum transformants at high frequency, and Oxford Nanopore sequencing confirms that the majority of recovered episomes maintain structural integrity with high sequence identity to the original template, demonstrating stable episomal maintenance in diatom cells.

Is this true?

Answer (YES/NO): YES